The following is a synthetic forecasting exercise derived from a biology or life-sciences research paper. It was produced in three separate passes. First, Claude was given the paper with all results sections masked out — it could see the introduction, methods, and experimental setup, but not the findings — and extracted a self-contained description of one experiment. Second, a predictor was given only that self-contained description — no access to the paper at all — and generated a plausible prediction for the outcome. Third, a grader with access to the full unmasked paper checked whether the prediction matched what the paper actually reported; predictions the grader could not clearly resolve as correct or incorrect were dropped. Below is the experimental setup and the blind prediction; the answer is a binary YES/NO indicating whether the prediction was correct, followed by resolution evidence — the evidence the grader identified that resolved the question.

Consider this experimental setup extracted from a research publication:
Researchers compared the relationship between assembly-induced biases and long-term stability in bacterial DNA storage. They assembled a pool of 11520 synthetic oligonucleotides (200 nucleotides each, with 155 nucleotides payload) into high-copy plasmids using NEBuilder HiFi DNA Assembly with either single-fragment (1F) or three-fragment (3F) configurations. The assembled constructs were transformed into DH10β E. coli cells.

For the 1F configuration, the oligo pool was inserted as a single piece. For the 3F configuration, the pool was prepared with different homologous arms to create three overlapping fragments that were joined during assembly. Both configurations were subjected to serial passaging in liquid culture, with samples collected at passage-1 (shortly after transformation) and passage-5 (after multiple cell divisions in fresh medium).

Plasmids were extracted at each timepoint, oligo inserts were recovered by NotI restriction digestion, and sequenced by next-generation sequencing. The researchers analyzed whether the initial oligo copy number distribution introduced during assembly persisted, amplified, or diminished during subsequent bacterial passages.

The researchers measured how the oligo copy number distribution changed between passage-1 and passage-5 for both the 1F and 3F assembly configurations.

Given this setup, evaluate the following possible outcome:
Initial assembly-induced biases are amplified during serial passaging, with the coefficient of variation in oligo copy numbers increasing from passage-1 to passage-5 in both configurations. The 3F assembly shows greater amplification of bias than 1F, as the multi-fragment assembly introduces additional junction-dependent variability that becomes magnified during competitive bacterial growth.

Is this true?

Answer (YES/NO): NO